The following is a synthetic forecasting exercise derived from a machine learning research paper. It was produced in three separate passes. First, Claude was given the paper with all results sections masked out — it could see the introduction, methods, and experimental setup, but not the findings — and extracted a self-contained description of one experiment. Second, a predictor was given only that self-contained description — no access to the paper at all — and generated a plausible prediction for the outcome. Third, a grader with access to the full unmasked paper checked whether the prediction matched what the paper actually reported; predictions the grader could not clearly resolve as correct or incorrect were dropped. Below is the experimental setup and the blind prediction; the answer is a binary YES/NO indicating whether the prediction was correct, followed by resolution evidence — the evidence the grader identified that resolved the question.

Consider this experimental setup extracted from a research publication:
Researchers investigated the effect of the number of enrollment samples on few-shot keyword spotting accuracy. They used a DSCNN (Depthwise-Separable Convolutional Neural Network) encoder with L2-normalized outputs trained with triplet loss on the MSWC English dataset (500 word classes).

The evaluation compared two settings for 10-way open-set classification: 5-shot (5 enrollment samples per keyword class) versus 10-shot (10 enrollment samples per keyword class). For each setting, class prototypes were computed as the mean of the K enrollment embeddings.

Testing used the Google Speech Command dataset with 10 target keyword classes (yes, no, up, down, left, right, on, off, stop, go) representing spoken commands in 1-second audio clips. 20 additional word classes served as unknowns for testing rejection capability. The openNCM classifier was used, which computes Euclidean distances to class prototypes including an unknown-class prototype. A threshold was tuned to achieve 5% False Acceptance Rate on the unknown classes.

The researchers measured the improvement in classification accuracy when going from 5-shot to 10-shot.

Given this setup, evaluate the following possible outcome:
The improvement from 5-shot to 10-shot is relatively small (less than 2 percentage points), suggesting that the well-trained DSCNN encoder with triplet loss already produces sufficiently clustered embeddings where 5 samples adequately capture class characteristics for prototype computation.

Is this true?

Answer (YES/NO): NO